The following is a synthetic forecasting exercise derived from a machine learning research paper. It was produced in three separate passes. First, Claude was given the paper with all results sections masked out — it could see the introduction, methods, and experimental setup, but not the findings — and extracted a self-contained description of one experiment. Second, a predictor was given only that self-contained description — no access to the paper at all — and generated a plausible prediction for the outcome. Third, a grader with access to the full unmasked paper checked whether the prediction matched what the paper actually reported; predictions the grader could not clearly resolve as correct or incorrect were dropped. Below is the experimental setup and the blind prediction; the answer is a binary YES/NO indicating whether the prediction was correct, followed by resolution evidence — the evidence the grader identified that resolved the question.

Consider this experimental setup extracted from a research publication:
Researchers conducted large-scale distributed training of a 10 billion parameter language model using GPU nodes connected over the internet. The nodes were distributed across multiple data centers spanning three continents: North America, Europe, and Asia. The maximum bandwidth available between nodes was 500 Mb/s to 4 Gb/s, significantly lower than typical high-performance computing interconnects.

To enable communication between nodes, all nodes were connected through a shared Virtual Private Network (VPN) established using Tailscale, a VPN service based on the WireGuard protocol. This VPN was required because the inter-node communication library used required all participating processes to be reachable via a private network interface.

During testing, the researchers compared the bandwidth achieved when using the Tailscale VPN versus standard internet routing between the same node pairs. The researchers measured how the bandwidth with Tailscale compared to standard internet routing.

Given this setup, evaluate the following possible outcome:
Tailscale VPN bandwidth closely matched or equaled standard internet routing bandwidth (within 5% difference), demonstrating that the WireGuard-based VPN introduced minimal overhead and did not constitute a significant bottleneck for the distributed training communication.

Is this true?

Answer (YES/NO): NO